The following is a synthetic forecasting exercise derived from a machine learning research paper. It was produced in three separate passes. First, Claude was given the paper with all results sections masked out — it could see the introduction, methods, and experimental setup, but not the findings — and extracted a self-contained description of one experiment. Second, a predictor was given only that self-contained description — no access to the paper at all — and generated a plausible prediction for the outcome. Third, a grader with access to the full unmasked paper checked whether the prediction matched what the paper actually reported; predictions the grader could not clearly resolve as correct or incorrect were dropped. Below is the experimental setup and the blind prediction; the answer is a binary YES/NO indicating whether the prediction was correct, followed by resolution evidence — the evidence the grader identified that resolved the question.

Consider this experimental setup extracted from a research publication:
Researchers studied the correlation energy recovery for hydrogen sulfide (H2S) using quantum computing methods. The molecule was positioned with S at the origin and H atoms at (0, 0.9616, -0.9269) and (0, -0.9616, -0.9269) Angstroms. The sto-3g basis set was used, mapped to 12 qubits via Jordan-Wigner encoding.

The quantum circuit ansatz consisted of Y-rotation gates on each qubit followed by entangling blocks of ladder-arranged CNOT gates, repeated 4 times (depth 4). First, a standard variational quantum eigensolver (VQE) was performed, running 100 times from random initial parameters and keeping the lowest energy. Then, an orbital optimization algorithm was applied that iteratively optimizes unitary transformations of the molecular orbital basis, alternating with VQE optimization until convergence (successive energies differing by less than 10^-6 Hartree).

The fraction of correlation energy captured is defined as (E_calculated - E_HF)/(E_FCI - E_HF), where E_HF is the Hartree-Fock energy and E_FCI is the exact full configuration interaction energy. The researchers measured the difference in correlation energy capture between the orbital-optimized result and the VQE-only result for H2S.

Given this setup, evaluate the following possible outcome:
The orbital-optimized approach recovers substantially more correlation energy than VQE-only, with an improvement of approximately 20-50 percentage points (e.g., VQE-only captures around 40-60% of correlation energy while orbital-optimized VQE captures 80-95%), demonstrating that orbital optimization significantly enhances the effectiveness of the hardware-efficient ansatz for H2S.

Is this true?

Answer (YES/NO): NO